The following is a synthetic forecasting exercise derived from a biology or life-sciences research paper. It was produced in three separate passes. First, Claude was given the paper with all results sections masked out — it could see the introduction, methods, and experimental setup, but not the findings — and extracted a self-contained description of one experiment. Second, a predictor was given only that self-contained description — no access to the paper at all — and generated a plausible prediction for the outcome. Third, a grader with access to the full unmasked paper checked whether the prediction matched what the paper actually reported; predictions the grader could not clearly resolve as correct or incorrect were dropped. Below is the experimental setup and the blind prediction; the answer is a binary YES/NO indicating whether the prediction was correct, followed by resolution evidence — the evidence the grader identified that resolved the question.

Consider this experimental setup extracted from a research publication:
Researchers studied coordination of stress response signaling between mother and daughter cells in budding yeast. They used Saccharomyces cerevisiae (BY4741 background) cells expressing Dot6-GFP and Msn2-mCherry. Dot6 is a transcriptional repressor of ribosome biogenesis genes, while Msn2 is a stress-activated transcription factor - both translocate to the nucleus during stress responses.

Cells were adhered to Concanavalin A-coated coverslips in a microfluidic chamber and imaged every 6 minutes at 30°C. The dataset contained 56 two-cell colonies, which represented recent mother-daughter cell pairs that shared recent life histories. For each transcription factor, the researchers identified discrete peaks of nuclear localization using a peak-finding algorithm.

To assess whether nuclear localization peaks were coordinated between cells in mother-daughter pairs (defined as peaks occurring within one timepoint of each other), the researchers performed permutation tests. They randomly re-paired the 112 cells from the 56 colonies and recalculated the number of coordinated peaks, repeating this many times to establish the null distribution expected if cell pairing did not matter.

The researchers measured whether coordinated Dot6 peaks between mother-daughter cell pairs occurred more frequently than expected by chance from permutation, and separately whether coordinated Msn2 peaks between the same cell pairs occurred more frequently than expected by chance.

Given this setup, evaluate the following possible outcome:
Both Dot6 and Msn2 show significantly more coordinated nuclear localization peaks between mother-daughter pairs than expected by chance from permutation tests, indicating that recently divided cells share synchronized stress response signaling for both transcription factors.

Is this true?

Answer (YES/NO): NO